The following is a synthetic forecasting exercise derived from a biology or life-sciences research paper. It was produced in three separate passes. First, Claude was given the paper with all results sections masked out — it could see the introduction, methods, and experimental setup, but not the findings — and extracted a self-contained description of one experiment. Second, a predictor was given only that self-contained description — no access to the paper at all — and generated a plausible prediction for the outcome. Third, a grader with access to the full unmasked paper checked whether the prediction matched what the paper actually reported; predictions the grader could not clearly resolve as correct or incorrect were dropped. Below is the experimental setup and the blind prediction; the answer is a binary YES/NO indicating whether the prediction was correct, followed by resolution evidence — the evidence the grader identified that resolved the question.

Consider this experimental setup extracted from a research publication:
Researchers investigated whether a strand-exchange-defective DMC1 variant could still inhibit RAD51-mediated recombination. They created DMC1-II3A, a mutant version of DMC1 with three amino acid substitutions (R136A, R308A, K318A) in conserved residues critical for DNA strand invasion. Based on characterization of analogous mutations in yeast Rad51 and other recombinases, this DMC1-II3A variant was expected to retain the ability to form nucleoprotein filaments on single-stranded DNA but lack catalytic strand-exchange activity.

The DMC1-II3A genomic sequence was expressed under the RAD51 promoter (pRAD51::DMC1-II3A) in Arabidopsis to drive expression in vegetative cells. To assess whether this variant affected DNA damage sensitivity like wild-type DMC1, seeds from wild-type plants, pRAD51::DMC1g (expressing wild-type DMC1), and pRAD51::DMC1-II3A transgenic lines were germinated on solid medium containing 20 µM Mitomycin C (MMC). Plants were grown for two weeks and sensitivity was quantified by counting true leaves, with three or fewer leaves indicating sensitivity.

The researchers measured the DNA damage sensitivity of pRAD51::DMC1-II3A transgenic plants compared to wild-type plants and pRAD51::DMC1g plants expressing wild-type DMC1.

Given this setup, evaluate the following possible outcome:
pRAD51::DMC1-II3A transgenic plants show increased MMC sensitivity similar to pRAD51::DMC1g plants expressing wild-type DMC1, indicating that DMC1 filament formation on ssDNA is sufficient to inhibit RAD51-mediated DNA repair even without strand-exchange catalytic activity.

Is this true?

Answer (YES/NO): NO